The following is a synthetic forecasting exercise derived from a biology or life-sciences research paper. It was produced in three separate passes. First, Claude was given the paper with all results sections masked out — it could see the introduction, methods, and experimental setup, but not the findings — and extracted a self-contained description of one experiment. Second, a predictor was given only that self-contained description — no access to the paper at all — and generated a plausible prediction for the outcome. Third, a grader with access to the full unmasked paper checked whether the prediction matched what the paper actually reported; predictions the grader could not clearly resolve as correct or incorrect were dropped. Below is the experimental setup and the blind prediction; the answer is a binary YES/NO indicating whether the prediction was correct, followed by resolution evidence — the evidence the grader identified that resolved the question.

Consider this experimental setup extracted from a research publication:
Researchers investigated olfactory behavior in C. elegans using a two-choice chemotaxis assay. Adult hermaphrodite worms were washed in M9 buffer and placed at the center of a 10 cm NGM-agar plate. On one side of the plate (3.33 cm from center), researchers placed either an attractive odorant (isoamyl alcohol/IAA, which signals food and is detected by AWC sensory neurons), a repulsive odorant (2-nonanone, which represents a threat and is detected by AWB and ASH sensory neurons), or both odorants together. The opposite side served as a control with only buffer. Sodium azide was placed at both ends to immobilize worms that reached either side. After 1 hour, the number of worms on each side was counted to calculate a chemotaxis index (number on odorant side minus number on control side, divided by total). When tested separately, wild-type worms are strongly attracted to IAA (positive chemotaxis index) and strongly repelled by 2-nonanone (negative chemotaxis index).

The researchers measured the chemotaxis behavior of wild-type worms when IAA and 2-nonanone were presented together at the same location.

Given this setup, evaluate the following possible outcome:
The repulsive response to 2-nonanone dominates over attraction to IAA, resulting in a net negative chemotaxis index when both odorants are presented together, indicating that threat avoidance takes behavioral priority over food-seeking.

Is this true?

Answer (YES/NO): YES